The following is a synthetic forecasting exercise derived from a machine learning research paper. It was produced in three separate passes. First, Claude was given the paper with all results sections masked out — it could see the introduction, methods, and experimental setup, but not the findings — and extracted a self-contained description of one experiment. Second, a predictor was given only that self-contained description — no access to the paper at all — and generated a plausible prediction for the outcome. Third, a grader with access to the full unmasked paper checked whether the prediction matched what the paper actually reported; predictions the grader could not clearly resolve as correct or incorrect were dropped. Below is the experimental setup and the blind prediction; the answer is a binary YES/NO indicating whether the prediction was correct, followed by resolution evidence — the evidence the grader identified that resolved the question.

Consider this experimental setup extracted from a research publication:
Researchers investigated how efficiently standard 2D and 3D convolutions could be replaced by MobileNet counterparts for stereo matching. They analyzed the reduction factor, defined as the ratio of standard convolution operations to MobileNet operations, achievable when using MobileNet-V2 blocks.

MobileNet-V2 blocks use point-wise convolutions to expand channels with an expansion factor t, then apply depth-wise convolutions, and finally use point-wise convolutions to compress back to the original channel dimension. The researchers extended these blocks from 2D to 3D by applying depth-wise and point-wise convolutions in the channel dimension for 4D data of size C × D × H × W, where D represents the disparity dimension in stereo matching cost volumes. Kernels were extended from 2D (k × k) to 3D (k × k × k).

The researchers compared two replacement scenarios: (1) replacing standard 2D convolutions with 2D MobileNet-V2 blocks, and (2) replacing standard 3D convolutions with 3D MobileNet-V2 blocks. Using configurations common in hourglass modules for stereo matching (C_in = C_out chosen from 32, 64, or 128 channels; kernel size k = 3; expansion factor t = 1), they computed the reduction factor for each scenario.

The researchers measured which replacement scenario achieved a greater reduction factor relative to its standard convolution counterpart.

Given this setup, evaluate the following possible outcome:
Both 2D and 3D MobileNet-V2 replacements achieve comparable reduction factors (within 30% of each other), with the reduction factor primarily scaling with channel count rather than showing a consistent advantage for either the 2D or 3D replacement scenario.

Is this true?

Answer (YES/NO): NO